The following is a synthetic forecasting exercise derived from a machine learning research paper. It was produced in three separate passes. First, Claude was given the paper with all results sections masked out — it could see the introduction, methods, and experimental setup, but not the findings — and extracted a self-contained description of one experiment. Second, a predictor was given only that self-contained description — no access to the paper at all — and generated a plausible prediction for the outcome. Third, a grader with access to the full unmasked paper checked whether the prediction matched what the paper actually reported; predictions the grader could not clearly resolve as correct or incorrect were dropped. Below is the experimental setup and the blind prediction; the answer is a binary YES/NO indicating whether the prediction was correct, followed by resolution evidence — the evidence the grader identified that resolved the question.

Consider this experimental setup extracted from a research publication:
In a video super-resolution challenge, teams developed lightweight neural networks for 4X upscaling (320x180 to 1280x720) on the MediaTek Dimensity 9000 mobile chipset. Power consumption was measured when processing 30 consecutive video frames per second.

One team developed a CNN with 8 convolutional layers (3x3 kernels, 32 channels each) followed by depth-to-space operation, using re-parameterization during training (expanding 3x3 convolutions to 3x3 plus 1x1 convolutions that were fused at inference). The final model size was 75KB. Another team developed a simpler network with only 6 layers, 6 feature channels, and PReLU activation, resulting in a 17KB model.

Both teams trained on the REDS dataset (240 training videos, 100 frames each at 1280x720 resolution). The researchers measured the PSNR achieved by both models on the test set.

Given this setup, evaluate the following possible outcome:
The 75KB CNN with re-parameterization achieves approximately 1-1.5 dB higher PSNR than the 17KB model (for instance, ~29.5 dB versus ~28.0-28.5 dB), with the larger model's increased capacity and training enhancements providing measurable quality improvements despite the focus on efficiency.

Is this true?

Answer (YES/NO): NO